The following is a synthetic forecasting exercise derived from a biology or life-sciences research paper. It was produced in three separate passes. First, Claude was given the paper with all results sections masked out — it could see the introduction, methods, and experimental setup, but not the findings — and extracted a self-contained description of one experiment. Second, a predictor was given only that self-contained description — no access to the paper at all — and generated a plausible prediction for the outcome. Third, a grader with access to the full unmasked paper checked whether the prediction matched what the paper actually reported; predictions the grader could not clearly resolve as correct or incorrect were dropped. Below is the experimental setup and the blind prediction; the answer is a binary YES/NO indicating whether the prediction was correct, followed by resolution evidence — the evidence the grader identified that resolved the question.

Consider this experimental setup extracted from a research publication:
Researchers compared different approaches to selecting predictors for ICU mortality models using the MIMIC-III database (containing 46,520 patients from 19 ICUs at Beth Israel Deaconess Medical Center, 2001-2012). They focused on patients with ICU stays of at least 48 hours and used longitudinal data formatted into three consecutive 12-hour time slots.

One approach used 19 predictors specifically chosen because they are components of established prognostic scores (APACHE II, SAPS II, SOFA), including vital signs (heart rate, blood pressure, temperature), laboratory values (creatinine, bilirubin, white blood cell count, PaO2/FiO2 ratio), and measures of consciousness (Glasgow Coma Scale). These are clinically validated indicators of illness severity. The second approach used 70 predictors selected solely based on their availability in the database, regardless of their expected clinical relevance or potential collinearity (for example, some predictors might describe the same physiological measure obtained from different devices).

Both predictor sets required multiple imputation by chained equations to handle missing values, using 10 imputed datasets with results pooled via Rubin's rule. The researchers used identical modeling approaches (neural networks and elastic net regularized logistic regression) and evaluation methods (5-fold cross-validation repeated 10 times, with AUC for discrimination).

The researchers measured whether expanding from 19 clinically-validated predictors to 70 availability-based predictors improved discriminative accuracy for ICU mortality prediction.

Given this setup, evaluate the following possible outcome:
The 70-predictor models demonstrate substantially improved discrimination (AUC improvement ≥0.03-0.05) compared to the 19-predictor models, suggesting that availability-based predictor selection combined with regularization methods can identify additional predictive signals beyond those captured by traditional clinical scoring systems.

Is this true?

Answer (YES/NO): NO